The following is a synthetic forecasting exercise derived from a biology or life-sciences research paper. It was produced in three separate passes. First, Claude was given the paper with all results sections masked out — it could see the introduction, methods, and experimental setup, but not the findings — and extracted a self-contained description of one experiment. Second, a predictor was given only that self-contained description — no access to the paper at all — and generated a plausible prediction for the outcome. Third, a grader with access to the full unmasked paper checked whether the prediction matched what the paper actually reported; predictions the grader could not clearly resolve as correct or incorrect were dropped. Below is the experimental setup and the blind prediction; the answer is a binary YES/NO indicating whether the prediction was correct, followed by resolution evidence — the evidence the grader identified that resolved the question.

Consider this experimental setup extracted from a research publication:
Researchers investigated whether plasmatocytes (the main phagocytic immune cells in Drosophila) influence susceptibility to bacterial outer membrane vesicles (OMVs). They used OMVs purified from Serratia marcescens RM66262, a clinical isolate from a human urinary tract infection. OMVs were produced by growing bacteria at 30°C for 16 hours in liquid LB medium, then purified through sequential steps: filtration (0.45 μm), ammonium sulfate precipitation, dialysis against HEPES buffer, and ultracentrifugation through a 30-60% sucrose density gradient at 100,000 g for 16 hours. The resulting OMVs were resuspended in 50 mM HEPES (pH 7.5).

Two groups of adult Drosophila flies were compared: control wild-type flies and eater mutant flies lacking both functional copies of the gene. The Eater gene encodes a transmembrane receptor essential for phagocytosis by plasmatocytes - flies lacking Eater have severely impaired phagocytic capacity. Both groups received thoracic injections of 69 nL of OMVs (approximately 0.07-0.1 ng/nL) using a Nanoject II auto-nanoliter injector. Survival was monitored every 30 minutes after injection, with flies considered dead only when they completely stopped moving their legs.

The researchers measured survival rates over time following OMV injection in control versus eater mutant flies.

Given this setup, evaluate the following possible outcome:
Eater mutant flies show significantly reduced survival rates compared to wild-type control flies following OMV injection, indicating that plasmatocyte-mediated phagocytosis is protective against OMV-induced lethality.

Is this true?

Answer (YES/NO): NO